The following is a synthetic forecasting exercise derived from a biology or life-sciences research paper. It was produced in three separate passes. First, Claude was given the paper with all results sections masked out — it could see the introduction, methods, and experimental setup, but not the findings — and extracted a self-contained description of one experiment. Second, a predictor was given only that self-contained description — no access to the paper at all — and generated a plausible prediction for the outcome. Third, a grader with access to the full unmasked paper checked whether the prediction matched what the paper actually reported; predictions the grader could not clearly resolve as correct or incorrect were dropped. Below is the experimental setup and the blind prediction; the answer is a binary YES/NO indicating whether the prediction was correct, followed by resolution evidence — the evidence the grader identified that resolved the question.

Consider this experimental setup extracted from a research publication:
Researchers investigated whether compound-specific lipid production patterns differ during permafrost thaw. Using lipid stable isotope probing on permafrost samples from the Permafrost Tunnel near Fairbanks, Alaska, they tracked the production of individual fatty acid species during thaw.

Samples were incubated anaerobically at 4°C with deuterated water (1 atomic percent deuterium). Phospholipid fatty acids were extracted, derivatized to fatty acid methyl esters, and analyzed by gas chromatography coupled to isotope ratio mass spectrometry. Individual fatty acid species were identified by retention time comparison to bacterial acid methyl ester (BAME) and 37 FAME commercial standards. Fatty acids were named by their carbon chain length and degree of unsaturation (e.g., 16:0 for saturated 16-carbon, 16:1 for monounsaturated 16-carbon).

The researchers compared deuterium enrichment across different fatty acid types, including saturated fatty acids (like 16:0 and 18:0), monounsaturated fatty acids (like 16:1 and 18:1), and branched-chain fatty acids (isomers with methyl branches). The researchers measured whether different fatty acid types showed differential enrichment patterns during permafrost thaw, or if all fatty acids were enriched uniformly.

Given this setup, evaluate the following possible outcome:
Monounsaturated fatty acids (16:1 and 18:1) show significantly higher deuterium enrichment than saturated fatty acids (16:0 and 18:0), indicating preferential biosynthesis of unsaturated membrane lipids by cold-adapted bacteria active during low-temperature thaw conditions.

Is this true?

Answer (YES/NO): NO